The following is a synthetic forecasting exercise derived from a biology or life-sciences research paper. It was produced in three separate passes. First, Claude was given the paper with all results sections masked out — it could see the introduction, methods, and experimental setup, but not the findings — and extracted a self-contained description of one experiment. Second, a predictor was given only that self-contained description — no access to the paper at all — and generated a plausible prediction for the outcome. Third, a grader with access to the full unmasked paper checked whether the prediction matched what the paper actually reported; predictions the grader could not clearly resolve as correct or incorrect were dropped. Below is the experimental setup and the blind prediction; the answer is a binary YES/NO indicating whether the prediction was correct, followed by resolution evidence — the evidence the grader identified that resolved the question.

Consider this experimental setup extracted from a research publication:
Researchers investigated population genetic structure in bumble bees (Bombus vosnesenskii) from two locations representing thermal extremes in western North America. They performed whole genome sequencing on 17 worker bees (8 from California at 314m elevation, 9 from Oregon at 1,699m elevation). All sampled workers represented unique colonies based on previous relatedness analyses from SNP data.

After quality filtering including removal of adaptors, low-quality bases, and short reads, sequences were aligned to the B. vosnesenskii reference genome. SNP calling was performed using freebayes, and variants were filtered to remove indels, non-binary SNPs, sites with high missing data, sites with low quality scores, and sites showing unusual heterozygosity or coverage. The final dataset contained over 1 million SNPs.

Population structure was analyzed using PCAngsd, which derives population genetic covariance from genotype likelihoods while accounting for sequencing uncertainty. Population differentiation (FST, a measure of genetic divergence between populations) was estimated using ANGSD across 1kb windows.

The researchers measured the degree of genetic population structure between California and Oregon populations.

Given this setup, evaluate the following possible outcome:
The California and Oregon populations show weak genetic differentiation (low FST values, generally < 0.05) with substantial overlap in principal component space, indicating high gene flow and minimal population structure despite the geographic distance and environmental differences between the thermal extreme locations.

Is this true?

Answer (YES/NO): YES